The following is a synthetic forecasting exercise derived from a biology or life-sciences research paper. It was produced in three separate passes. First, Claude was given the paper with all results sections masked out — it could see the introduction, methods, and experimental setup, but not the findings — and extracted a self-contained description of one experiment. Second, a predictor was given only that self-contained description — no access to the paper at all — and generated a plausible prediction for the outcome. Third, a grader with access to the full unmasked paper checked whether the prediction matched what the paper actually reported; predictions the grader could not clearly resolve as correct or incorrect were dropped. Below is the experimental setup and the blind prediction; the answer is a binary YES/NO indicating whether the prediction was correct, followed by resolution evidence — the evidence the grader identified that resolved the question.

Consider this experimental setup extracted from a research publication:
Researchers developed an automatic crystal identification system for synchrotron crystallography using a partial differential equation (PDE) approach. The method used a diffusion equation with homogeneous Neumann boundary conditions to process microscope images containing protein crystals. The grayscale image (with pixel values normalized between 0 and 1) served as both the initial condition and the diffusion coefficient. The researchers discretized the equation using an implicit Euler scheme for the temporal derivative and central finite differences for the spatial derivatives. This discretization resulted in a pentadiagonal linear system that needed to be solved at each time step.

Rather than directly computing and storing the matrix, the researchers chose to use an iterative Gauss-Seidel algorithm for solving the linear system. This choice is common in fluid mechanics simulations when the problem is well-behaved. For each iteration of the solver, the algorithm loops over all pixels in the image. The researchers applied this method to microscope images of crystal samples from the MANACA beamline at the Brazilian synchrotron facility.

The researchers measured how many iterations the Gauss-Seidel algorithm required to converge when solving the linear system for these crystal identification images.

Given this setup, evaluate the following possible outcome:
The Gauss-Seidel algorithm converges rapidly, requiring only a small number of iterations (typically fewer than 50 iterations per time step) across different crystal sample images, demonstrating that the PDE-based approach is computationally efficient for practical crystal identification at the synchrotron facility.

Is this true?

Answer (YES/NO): YES